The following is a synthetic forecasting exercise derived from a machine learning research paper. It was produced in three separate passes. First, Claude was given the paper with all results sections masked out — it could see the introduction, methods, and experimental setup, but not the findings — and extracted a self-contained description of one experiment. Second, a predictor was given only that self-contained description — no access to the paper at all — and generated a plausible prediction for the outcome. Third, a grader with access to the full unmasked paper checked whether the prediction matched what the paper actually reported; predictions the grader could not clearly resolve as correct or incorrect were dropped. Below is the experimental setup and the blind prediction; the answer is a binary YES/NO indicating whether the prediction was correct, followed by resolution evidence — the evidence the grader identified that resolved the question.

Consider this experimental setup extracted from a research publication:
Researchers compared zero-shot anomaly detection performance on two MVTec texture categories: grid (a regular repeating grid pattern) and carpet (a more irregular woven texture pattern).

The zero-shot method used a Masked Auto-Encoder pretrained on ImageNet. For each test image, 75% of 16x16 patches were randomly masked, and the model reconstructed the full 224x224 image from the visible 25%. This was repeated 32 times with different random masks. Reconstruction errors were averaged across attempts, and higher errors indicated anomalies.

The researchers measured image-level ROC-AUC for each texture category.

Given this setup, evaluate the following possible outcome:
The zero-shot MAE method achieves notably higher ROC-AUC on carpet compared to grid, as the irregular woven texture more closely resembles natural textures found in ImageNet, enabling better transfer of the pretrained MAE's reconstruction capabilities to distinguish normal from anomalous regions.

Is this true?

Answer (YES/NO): NO